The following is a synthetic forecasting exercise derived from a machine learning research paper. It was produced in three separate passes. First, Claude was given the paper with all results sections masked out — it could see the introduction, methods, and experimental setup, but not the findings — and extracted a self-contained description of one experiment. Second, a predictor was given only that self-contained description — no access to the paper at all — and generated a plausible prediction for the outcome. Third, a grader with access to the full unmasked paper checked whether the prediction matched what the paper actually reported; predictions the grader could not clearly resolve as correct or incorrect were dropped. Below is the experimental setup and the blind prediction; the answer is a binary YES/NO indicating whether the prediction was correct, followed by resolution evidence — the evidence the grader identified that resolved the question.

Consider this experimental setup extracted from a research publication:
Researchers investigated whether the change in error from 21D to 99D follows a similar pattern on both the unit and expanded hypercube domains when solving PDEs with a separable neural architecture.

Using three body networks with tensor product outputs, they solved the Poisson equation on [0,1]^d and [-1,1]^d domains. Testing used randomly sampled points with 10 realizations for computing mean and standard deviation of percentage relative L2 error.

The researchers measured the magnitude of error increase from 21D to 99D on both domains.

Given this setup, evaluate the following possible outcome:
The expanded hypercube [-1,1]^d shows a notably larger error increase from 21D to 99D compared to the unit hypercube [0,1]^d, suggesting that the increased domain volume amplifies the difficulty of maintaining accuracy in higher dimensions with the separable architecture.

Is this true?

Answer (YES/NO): YES